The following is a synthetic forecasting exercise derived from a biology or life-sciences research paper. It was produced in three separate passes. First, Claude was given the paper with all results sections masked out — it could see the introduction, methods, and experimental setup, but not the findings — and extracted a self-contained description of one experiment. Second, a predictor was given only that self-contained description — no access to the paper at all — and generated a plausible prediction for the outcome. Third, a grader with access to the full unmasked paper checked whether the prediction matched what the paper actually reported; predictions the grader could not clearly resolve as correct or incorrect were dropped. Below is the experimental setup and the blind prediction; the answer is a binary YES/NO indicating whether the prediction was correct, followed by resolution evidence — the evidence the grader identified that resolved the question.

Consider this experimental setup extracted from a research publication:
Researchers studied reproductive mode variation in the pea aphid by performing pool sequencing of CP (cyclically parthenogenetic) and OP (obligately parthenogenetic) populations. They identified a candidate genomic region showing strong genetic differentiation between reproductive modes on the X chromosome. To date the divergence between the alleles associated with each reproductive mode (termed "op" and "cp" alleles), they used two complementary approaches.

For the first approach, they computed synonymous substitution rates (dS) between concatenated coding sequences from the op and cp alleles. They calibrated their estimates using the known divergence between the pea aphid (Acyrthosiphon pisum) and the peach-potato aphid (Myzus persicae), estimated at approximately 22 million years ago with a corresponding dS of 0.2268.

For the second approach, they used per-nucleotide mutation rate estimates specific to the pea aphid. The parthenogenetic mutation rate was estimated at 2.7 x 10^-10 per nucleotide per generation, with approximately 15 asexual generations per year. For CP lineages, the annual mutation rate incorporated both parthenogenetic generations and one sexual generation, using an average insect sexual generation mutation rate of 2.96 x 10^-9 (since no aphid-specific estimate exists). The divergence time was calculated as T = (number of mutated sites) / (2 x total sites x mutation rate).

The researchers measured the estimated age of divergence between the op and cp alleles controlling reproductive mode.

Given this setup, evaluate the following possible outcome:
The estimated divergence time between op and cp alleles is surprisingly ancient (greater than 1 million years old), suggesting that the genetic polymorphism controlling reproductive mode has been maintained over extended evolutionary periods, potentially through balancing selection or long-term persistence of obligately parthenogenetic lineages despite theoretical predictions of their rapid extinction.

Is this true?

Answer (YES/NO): NO